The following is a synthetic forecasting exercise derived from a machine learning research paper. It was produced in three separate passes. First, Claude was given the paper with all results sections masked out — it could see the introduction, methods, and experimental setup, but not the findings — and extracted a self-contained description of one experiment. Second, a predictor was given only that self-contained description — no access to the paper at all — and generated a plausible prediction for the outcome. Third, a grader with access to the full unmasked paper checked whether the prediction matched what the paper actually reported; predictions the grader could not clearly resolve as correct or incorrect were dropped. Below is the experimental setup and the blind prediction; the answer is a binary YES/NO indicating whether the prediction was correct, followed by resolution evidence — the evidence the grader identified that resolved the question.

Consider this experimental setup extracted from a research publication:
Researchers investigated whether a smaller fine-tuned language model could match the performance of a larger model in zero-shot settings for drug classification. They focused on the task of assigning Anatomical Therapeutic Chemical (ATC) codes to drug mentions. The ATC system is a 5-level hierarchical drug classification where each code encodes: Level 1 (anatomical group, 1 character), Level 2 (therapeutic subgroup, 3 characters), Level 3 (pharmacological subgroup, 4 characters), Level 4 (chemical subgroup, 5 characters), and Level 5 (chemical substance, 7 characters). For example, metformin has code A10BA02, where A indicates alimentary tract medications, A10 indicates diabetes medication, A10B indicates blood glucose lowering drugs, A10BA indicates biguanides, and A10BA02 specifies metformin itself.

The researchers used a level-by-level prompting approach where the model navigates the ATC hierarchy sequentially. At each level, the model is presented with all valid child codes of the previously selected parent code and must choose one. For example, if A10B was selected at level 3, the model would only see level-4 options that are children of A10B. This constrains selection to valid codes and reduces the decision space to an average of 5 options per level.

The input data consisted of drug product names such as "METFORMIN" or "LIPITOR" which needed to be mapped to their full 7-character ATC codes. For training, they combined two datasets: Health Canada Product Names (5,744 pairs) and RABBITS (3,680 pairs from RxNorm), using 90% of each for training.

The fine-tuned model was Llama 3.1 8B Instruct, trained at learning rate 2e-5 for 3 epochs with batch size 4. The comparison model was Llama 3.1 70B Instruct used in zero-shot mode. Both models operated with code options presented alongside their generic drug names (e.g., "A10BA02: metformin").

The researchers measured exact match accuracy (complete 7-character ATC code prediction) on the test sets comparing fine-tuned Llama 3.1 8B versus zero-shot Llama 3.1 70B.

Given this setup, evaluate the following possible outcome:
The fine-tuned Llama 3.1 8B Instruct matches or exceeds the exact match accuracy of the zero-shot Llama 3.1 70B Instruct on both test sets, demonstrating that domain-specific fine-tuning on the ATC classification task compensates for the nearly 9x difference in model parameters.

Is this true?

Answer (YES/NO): YES